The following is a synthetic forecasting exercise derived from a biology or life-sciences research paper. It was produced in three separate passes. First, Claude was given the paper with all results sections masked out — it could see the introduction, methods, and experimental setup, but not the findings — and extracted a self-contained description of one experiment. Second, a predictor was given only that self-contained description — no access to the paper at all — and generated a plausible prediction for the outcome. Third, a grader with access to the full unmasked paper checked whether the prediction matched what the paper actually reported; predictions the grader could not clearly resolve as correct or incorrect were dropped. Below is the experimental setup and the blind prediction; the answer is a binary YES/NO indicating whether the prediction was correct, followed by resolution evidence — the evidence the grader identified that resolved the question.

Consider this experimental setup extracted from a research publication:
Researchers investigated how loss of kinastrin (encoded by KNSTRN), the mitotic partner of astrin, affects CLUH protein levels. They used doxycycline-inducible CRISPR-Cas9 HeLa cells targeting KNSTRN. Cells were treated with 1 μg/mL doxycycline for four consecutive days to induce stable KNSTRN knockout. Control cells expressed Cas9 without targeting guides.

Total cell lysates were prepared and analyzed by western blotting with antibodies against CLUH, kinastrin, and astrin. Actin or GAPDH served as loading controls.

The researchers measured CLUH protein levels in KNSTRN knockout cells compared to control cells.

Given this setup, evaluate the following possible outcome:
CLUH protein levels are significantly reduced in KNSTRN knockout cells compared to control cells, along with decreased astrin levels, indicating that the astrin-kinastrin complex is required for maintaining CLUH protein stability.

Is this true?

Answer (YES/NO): NO